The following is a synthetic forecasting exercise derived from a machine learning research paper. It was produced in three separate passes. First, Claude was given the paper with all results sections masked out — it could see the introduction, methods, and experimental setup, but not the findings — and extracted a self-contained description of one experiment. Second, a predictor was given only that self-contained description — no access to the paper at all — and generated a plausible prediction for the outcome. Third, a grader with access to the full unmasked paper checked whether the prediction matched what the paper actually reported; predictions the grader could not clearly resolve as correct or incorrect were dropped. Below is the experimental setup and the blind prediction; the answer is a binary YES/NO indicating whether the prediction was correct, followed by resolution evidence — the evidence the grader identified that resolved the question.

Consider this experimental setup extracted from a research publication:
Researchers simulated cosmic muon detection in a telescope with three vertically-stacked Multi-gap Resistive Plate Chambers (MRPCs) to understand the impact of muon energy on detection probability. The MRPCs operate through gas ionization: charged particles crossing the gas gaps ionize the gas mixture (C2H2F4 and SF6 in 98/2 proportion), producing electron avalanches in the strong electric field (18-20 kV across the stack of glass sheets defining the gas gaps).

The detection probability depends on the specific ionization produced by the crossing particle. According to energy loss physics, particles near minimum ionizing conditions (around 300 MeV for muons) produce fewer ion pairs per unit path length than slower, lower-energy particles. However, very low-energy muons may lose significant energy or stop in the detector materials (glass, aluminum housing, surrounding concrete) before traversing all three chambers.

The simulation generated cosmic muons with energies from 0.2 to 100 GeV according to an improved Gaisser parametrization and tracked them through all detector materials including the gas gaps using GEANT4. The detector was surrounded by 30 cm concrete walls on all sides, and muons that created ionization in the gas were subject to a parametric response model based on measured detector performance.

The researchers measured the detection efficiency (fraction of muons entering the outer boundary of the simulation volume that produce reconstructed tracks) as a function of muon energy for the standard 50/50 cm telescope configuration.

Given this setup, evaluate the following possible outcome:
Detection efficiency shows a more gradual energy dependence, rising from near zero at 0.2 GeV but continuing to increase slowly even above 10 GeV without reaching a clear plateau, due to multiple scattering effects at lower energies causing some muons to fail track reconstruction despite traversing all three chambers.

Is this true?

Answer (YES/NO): NO